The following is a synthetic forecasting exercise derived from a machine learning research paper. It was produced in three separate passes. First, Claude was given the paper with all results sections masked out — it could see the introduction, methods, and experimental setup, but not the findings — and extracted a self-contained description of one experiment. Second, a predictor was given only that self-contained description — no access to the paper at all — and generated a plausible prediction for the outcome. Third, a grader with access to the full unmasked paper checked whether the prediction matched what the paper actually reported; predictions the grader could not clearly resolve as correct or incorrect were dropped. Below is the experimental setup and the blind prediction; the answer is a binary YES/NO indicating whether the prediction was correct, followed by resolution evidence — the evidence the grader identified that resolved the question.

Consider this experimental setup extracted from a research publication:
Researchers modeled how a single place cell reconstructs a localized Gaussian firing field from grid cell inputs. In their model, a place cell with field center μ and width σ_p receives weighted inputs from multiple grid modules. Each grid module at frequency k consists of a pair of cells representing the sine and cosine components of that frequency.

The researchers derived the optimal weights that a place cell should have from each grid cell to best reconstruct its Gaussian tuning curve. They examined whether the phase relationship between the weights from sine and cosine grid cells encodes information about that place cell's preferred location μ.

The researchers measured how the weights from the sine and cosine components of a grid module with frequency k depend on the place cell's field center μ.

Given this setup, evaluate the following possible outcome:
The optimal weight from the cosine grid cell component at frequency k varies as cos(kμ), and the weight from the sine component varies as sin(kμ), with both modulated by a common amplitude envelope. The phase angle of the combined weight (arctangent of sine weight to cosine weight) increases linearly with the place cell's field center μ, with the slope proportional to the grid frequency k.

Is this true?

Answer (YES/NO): YES